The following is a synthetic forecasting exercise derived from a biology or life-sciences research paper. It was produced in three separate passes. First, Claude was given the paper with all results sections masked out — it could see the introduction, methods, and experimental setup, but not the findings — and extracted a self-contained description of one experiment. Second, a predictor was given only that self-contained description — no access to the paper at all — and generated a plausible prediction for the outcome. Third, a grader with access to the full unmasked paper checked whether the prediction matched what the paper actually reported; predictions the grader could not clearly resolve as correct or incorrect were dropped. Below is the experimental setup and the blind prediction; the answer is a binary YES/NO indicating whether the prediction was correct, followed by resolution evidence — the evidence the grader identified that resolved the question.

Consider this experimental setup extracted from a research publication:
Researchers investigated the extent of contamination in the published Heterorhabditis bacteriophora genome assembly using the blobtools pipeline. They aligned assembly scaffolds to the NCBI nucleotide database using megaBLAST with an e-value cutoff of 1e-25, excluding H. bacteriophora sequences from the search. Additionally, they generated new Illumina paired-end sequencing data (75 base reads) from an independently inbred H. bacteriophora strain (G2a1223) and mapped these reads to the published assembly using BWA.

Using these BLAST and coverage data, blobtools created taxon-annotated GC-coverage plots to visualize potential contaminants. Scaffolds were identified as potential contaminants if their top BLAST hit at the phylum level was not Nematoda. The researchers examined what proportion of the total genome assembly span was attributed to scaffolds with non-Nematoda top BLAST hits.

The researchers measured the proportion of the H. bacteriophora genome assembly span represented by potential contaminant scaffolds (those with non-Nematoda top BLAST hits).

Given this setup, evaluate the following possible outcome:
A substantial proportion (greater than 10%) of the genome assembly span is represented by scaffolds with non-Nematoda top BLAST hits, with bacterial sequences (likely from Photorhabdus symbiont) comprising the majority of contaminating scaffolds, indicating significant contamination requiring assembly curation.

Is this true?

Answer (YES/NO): NO